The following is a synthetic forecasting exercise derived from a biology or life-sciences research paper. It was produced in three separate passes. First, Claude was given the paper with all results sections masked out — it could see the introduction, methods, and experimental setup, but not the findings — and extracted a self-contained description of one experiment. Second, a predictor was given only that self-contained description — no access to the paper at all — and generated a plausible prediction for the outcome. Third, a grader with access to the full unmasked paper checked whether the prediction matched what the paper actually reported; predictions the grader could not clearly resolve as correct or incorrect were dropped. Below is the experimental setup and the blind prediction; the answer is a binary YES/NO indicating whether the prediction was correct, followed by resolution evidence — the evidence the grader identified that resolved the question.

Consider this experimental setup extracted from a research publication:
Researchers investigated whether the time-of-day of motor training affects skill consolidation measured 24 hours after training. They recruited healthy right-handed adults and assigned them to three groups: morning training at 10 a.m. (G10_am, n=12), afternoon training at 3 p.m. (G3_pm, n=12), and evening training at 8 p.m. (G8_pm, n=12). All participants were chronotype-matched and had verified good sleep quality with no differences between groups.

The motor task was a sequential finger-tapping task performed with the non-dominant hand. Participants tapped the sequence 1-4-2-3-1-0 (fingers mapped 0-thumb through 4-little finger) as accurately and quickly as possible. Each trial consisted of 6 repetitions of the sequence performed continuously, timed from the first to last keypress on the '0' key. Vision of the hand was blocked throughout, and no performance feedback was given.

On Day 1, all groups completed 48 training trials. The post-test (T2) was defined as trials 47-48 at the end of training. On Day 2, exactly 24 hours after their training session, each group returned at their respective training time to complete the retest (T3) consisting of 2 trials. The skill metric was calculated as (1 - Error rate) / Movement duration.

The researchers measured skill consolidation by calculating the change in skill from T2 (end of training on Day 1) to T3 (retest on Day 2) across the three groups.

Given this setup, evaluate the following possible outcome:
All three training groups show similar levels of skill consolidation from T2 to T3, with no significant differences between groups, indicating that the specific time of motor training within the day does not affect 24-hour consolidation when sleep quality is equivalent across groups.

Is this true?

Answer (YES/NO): NO